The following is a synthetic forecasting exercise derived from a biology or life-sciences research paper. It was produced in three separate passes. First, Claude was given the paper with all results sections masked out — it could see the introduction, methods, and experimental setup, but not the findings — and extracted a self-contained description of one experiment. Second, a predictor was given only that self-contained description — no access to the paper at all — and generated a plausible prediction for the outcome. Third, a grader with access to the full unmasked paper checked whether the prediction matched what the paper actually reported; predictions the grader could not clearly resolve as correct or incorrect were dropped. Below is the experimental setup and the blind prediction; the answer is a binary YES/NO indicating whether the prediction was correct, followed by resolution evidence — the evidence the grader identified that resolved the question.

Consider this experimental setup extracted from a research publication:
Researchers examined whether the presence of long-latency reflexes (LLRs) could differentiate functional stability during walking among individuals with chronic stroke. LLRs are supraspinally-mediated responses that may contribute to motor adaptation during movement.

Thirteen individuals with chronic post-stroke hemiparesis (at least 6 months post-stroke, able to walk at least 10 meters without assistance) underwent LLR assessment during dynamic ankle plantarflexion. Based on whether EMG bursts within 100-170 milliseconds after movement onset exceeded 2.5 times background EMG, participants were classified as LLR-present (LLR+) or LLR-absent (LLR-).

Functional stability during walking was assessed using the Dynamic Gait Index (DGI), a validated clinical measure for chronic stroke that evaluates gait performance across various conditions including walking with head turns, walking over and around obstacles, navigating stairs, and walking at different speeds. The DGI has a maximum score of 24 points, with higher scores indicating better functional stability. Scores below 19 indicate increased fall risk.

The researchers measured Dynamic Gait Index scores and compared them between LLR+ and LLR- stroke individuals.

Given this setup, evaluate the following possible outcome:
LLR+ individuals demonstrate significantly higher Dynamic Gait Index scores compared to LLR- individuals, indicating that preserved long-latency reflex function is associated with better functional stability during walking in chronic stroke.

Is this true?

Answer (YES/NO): NO